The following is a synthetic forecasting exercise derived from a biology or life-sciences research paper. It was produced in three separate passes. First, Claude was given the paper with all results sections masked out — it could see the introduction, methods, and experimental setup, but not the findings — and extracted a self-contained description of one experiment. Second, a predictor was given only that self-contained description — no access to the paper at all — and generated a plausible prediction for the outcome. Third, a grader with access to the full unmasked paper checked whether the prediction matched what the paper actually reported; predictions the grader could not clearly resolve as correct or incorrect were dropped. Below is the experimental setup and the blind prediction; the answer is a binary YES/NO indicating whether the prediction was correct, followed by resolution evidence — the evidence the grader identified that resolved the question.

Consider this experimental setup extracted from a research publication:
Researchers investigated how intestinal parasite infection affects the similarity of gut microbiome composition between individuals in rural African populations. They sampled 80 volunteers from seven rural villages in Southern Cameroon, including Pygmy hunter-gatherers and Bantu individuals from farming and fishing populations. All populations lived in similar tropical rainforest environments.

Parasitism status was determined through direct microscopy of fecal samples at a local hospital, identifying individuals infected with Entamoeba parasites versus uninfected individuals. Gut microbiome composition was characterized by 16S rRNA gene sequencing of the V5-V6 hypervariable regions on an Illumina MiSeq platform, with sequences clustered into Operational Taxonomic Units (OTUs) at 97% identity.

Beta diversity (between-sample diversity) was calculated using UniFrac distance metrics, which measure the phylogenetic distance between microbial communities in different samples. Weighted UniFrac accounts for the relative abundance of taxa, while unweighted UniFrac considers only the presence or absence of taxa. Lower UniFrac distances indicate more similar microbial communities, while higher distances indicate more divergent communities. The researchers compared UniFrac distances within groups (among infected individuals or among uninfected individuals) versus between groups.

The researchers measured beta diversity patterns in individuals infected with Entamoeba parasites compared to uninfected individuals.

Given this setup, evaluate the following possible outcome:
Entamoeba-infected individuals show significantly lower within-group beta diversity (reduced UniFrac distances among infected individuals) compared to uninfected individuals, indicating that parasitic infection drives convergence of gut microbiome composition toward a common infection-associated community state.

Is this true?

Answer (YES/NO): YES